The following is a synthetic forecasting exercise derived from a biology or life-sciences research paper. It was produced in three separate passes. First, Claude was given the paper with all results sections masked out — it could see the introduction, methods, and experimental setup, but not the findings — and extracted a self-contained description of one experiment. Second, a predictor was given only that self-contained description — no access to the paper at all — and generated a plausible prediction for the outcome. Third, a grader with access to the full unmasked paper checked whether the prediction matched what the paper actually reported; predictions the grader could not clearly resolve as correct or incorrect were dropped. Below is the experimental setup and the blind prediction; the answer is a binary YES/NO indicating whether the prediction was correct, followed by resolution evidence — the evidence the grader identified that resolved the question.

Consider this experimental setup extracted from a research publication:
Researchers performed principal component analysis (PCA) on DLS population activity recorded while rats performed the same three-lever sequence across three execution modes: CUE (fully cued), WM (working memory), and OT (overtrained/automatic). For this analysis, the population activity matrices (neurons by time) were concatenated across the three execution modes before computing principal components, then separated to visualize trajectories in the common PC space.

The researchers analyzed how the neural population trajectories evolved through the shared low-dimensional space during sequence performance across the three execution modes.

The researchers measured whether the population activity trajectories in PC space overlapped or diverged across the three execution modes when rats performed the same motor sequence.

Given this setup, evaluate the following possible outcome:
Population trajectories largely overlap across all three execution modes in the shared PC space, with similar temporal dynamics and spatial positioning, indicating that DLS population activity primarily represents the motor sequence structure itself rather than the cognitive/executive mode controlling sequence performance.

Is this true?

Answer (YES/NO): YES